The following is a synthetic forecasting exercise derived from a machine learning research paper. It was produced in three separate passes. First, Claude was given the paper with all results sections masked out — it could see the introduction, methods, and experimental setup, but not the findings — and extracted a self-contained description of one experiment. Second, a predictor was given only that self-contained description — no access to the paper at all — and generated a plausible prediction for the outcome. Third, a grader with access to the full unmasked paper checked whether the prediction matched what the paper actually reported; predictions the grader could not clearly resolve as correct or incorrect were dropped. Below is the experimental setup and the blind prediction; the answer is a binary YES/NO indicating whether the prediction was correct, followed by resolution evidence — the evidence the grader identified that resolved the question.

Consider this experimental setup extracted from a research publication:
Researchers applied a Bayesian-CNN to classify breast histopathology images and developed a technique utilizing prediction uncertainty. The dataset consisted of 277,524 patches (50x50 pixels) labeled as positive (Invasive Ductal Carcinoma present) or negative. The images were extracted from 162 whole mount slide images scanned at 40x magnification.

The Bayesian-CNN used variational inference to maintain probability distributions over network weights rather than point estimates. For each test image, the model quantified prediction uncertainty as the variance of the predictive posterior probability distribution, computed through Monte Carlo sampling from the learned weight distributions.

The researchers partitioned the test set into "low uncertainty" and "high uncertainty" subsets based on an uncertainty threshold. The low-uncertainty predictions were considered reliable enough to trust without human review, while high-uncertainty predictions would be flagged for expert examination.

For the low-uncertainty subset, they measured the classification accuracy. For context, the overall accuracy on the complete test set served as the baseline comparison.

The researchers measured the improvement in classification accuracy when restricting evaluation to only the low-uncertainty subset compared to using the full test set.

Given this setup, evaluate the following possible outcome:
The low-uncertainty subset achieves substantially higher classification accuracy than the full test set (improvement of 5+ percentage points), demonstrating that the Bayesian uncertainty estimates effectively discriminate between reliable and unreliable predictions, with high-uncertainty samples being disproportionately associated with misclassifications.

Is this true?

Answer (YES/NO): YES